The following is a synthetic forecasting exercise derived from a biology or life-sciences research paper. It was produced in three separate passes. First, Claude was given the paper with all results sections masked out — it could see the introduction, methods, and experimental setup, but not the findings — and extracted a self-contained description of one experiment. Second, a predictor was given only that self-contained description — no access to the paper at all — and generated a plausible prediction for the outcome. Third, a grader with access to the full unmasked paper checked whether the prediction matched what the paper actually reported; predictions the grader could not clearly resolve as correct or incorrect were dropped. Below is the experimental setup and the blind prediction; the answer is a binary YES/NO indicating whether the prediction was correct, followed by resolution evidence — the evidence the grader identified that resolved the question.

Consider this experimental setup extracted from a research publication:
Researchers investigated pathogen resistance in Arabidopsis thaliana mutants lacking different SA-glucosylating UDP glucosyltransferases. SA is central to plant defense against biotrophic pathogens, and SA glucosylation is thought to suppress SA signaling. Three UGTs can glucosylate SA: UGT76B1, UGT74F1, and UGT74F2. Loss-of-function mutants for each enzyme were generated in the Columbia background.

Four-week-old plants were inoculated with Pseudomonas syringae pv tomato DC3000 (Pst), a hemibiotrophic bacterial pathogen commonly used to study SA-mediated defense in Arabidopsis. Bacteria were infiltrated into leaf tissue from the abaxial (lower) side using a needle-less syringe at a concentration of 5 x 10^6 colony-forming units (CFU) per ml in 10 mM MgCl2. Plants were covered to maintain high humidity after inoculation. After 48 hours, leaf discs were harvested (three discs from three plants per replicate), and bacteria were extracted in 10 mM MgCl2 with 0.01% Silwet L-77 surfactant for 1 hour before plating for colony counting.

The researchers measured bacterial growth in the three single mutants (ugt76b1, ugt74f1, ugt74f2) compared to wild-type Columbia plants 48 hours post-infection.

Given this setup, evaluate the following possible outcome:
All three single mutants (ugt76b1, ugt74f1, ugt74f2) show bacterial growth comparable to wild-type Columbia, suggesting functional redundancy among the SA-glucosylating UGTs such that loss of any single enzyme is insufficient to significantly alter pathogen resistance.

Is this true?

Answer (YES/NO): NO